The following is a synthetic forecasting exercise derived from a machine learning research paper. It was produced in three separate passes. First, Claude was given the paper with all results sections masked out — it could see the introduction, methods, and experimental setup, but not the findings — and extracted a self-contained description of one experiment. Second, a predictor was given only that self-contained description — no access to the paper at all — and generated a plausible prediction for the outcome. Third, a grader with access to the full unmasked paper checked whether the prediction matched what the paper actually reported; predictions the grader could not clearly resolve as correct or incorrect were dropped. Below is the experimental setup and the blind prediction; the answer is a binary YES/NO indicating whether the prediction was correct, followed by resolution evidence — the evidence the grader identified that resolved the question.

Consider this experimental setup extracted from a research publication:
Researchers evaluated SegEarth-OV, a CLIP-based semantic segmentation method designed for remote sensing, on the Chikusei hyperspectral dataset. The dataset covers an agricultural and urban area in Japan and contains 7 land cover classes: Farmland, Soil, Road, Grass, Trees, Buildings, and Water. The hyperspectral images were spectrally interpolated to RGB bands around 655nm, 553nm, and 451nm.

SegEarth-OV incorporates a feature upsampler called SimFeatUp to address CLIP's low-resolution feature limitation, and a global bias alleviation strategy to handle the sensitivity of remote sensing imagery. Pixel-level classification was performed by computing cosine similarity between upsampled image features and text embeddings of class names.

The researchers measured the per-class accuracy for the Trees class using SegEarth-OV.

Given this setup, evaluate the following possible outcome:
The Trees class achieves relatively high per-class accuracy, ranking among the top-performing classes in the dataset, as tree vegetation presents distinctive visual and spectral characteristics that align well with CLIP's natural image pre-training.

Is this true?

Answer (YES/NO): YES